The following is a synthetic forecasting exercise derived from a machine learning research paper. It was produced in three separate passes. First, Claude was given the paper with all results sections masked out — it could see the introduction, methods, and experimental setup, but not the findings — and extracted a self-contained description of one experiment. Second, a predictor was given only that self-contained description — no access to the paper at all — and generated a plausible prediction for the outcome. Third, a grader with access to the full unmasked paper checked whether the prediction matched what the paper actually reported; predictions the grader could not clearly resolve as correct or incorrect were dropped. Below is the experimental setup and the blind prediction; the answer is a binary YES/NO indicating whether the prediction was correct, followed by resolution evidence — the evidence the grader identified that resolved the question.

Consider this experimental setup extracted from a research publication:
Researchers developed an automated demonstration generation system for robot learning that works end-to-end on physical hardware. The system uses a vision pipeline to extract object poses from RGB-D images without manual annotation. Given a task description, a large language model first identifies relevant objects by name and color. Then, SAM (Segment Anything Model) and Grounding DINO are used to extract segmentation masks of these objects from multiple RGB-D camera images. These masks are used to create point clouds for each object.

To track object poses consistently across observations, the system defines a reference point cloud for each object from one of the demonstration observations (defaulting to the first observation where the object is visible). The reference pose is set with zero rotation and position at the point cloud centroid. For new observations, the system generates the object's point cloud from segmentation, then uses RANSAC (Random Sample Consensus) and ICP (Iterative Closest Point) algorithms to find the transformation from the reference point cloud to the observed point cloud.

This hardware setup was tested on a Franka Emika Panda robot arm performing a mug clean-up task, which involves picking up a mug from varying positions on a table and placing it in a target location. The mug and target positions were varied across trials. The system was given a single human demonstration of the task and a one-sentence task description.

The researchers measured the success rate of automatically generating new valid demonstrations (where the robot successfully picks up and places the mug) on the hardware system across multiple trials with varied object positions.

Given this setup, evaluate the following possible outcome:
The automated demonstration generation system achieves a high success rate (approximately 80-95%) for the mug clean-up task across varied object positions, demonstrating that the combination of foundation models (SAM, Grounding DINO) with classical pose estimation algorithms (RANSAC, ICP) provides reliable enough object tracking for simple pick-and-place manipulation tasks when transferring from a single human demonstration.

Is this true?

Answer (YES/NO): NO